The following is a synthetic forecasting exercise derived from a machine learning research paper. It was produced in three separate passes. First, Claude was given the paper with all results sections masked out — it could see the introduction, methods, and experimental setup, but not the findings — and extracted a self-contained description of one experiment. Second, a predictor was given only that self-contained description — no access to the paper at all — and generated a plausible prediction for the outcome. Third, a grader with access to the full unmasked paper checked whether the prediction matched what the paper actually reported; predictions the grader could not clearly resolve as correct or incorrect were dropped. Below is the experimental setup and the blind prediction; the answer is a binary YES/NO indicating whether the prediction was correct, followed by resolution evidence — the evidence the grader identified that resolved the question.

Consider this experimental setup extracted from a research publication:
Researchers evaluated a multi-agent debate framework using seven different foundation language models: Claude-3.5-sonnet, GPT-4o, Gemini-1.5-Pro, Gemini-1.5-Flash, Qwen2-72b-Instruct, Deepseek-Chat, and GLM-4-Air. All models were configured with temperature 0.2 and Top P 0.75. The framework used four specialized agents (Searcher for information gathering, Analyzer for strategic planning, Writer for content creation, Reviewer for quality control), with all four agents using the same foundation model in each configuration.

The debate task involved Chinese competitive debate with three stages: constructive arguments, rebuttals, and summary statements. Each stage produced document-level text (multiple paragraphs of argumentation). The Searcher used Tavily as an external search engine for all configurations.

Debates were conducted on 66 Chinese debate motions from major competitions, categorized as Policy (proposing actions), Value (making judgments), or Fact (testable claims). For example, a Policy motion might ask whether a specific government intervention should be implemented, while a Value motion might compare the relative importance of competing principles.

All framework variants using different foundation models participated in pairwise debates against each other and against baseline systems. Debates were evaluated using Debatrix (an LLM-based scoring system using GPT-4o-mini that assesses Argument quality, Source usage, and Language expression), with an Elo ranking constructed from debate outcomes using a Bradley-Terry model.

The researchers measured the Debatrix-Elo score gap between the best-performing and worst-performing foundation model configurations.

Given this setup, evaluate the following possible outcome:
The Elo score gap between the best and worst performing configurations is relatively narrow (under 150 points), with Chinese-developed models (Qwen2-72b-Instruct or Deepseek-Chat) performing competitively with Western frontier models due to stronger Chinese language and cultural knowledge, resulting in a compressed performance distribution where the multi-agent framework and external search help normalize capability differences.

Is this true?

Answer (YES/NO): NO